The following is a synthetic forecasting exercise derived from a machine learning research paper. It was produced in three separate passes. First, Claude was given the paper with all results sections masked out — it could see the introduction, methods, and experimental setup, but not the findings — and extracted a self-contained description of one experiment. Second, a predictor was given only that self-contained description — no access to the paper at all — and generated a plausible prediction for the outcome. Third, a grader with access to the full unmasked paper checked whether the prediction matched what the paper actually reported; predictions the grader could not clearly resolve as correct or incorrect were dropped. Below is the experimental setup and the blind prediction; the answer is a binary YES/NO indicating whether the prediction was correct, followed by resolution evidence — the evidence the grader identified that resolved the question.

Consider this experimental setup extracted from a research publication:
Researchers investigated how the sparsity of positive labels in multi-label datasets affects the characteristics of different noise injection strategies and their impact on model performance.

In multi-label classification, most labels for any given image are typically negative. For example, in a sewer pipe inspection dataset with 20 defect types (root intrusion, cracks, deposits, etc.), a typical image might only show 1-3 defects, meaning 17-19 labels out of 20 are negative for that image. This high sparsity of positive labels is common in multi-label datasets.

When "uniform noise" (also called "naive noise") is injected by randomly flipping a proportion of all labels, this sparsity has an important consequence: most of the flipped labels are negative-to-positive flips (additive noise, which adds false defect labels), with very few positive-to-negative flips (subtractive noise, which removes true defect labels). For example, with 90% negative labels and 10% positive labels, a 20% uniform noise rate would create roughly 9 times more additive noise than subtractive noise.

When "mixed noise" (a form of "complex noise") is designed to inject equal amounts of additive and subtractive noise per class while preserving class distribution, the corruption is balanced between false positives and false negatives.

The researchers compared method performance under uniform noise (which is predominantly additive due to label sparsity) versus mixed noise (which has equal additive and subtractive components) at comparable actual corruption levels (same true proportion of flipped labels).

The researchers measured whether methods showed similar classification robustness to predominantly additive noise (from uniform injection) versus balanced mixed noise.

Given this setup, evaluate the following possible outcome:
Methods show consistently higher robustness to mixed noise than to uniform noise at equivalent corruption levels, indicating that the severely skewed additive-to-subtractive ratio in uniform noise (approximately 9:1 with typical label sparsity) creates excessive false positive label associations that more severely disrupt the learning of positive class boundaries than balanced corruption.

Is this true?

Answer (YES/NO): NO